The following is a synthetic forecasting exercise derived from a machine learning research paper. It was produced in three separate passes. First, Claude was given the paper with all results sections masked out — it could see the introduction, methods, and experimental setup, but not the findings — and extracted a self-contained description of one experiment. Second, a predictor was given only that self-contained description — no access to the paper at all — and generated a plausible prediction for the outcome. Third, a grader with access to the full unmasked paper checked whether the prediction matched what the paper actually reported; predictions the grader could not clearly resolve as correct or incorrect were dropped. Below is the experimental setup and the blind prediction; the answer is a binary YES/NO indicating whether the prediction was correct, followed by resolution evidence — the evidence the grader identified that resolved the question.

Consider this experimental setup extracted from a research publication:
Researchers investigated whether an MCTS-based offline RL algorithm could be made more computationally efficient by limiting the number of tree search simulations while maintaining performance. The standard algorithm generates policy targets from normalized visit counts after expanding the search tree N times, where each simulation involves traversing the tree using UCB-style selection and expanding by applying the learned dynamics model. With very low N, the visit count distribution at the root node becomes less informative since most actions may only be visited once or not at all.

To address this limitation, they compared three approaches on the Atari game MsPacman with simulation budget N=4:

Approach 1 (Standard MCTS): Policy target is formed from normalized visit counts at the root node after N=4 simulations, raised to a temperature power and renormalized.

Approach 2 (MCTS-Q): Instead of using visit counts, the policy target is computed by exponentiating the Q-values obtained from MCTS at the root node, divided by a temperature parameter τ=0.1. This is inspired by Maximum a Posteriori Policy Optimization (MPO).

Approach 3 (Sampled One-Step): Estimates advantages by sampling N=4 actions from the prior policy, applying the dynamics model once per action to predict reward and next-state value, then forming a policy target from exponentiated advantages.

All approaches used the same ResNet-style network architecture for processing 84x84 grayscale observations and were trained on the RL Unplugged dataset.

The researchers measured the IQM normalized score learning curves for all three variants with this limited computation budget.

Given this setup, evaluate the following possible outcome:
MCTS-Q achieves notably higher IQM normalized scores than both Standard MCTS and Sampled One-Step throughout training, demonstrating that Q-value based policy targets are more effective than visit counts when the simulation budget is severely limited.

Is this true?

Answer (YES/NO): NO